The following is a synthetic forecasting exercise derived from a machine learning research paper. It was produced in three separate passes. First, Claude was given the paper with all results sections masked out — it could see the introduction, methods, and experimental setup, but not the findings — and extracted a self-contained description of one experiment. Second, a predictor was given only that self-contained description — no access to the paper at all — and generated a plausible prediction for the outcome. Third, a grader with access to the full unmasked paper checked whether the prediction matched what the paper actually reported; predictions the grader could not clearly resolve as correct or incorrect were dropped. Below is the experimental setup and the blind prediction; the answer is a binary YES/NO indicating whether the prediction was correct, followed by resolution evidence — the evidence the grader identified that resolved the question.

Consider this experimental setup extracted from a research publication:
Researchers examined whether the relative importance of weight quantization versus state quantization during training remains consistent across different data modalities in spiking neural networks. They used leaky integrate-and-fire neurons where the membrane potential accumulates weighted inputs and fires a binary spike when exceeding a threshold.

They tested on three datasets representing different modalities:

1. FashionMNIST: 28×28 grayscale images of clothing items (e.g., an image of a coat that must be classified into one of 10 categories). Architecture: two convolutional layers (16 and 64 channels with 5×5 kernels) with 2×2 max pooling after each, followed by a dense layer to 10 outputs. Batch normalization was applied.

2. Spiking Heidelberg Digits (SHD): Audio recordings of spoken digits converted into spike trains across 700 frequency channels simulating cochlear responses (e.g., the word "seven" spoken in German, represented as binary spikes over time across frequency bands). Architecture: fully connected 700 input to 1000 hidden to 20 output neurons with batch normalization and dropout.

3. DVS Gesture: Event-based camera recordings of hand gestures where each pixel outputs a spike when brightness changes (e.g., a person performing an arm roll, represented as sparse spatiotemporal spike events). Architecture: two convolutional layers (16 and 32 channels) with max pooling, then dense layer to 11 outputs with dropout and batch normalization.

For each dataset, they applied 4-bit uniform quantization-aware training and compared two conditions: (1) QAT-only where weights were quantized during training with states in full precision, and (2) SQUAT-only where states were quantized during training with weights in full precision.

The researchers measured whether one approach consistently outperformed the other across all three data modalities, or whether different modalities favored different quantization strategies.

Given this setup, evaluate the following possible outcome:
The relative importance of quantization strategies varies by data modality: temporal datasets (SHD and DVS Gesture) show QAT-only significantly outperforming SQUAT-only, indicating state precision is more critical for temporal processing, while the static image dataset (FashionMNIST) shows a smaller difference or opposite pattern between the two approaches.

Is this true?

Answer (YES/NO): NO